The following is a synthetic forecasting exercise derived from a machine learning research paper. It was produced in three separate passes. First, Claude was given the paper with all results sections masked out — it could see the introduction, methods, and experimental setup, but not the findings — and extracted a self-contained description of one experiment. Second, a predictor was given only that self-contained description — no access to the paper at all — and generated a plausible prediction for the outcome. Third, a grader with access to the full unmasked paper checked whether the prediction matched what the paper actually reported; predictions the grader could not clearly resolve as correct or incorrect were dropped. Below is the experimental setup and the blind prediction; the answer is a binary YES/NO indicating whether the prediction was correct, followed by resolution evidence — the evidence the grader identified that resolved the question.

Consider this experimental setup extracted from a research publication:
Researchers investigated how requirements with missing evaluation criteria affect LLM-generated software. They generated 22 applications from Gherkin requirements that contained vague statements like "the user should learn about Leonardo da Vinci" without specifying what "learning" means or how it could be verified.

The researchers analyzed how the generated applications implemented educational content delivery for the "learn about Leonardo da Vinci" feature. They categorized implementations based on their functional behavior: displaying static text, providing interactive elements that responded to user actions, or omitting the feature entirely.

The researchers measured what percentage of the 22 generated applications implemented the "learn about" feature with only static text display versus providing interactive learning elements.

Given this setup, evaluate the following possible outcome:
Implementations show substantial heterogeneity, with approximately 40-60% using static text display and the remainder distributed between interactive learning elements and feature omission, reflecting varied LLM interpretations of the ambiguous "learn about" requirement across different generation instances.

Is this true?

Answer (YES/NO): NO